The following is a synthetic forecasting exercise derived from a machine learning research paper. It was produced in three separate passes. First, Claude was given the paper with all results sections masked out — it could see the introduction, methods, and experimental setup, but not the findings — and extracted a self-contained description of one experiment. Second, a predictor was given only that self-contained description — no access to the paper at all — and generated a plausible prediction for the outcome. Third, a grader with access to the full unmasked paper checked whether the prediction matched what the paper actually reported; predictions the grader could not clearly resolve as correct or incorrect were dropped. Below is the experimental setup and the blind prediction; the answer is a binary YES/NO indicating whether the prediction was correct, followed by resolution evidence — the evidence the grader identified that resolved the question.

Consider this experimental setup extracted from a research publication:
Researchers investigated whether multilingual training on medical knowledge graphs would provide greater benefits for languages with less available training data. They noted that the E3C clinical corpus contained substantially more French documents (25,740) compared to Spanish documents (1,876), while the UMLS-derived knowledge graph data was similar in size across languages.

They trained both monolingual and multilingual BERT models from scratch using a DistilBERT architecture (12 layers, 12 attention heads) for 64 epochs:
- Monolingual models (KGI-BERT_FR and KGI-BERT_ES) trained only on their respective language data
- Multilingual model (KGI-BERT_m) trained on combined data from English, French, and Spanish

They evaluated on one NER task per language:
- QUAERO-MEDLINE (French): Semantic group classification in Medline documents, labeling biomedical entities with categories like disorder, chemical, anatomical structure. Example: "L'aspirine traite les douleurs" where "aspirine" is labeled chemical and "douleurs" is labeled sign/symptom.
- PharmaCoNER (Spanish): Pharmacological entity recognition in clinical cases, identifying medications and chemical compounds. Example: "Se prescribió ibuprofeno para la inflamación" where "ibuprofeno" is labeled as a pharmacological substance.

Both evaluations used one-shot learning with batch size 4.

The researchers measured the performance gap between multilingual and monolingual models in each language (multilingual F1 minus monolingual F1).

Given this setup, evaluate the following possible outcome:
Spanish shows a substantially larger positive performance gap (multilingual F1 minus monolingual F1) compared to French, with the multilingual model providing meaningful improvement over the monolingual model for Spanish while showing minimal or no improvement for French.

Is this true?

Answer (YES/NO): YES